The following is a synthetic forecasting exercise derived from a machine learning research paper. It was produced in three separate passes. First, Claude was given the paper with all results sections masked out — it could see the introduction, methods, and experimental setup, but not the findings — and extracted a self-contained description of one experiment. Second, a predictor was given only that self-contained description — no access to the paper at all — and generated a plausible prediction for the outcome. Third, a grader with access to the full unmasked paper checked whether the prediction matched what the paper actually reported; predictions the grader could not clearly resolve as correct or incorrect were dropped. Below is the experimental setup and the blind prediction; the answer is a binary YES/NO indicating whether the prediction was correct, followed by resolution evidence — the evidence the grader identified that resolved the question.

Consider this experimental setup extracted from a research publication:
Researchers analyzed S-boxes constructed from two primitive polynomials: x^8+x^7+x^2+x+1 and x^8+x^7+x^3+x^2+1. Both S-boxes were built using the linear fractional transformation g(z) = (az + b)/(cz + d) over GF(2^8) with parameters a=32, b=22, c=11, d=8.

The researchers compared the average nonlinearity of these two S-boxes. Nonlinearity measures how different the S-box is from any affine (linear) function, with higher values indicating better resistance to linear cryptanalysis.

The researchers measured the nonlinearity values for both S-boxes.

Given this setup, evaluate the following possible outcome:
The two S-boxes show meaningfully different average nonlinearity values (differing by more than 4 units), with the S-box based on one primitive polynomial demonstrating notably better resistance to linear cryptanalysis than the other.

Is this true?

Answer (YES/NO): NO